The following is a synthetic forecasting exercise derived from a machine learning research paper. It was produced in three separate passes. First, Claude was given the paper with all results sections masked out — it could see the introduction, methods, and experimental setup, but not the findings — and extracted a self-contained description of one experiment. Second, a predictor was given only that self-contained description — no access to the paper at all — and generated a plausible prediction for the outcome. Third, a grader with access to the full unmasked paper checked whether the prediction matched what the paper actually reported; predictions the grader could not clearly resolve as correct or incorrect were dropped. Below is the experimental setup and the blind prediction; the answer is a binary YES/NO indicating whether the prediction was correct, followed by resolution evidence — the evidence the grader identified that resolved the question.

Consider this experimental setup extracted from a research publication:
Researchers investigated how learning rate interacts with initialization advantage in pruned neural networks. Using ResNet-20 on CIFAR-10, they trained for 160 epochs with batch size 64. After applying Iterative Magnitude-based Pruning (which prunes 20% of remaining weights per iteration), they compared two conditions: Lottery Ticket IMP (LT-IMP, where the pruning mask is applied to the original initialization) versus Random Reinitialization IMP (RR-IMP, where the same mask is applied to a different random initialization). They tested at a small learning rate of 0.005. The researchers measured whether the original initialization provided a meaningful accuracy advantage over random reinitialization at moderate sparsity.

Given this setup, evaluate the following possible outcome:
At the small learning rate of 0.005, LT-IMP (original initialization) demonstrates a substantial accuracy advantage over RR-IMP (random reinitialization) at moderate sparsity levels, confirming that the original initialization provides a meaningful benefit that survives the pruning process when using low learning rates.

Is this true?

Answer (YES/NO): YES